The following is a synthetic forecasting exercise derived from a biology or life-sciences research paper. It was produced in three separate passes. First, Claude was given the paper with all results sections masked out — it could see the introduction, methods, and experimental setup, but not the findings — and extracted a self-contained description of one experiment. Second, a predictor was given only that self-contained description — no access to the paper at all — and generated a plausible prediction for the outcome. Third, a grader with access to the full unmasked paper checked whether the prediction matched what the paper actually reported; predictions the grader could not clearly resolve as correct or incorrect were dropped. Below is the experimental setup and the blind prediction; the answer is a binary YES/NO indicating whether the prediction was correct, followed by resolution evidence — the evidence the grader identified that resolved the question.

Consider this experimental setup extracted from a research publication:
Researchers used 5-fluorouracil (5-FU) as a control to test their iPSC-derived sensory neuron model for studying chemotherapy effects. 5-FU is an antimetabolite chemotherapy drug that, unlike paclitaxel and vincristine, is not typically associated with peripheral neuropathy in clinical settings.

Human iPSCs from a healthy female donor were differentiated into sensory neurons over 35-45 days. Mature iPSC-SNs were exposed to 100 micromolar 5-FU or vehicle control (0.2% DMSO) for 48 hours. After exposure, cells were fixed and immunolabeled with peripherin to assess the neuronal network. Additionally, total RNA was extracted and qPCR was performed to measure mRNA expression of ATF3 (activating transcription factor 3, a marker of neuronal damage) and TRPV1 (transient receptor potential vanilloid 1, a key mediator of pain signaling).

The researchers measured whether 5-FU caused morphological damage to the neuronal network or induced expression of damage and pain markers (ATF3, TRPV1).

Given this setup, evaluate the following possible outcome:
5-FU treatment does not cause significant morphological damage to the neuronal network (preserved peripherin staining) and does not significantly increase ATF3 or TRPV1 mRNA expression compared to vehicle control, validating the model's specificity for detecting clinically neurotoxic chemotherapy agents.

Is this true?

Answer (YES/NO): YES